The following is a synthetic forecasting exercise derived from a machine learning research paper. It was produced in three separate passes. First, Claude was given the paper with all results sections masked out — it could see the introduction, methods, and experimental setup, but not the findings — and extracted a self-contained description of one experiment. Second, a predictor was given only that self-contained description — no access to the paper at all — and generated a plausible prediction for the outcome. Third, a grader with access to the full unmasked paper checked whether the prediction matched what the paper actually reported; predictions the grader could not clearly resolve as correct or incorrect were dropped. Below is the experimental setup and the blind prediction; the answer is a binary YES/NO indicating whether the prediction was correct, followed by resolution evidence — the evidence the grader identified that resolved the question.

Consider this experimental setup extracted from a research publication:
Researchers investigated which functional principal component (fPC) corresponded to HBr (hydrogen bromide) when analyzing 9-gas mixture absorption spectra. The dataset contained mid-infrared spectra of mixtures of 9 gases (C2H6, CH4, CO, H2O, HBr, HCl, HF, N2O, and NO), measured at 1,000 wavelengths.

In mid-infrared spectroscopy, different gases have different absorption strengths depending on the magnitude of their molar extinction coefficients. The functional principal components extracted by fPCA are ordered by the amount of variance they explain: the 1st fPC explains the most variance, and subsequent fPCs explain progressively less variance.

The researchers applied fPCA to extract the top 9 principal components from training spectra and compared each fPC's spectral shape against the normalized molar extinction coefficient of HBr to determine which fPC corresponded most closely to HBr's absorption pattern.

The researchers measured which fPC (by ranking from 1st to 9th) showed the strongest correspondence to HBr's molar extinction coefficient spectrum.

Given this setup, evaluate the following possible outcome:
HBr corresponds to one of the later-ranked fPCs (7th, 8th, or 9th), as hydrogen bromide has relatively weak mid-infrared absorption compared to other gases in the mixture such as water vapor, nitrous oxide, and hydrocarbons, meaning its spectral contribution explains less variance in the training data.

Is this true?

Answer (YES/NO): YES